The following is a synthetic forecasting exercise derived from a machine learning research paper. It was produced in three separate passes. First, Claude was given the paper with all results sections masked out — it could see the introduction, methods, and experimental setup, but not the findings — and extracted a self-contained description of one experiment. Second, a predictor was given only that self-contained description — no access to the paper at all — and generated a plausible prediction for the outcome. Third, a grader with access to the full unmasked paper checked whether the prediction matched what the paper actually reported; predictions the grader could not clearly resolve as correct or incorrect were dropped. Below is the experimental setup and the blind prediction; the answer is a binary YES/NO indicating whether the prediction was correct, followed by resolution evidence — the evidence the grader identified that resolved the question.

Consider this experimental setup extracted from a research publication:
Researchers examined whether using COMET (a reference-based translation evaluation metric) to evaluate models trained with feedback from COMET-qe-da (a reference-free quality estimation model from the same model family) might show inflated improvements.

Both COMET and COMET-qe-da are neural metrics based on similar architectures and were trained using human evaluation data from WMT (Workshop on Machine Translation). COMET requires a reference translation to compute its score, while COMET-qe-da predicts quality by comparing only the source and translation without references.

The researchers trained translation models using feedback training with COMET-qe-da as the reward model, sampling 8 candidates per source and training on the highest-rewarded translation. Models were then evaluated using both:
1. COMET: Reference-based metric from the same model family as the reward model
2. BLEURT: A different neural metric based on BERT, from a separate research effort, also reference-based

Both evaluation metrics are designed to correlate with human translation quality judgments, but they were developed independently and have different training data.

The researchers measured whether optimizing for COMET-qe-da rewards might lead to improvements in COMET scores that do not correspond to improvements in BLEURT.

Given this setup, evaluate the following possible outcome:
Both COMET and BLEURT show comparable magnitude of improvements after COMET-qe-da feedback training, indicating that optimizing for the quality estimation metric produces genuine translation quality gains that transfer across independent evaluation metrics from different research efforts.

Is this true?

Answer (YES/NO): NO